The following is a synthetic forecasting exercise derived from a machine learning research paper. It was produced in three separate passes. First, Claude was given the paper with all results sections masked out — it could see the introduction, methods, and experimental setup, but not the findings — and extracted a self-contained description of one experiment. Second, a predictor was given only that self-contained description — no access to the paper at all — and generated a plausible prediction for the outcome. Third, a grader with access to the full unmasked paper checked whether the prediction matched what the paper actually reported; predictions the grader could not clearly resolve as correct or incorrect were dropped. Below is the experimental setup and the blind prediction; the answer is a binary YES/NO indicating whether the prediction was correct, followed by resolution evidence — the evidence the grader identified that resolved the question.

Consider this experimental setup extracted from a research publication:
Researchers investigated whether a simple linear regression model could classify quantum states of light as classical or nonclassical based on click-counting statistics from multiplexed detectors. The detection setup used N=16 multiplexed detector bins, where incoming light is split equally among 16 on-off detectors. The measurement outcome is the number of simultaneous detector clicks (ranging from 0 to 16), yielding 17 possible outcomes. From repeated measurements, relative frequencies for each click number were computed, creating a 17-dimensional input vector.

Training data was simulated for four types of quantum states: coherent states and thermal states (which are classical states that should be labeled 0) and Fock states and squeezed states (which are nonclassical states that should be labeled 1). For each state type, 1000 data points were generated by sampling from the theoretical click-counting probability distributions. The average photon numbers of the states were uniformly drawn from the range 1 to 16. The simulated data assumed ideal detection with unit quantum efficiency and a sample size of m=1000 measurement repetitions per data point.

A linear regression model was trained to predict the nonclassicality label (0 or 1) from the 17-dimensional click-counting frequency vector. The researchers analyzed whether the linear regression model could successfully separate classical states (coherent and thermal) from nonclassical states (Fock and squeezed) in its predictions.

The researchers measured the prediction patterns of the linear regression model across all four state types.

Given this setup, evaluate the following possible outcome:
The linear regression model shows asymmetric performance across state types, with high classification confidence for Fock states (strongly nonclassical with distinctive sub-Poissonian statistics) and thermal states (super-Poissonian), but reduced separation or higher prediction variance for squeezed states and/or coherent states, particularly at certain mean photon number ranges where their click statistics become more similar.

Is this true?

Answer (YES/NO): NO